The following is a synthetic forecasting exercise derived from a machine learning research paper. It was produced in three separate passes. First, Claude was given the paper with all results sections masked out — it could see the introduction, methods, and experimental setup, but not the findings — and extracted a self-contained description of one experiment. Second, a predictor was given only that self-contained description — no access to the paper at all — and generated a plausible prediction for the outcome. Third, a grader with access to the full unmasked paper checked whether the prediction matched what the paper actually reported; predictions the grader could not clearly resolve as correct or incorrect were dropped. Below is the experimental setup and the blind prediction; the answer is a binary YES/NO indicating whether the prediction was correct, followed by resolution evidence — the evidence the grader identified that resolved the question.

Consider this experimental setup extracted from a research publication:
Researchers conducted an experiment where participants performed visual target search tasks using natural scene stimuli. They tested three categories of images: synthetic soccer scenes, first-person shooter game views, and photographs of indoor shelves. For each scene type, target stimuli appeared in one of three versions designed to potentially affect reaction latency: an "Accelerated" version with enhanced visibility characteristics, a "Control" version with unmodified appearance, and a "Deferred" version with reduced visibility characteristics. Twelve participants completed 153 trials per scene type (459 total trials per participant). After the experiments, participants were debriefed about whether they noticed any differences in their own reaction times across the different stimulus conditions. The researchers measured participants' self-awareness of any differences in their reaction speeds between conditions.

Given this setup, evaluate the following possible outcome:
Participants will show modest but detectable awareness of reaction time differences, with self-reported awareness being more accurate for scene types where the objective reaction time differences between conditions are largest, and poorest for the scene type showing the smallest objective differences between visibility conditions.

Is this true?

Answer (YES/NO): NO